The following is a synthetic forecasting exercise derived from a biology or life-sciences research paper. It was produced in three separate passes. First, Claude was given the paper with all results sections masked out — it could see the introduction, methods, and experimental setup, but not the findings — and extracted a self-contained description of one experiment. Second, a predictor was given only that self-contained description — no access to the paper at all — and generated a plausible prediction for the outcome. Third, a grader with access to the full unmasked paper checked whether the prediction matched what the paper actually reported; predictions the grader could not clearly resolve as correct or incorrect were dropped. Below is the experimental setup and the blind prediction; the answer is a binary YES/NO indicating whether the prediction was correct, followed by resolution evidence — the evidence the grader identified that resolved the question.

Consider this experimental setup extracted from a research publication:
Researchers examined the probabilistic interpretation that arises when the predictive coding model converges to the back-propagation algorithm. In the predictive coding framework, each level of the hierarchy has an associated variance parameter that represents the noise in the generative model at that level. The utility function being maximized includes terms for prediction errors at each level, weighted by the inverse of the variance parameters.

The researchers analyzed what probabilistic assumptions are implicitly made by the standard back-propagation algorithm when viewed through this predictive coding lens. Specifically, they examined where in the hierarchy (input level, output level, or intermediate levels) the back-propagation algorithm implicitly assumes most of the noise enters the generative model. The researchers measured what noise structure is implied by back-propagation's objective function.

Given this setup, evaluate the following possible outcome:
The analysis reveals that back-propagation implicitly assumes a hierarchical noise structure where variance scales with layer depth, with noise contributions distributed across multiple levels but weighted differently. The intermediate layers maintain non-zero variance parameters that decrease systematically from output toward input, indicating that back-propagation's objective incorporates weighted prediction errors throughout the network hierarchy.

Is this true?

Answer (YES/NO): NO